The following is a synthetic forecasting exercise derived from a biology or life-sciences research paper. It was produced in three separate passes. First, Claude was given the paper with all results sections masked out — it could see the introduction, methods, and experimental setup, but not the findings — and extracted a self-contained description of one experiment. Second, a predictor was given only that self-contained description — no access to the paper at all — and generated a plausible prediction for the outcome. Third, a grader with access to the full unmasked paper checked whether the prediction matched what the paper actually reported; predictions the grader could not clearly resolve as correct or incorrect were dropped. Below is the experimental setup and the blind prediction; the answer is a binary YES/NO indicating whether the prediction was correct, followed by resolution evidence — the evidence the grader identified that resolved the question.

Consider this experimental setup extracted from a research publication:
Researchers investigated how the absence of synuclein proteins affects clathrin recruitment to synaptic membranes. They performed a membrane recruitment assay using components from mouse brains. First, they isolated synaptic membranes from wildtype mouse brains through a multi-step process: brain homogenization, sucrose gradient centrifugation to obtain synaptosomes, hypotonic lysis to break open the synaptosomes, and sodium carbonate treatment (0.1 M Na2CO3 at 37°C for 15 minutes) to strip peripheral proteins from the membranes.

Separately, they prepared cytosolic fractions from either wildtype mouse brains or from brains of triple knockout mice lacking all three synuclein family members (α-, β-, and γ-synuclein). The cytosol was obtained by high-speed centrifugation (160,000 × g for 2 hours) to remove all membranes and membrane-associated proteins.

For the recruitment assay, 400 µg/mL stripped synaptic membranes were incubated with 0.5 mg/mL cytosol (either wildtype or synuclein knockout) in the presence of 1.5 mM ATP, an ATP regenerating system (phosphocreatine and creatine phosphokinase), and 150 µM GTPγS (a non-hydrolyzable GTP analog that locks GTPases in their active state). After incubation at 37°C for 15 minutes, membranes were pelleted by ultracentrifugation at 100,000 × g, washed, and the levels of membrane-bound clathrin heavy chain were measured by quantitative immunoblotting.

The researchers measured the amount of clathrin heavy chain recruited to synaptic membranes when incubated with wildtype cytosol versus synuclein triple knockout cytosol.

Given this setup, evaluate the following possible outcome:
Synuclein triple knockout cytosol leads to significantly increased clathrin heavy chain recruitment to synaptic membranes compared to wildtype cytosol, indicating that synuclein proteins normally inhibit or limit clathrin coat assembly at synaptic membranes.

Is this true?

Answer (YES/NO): NO